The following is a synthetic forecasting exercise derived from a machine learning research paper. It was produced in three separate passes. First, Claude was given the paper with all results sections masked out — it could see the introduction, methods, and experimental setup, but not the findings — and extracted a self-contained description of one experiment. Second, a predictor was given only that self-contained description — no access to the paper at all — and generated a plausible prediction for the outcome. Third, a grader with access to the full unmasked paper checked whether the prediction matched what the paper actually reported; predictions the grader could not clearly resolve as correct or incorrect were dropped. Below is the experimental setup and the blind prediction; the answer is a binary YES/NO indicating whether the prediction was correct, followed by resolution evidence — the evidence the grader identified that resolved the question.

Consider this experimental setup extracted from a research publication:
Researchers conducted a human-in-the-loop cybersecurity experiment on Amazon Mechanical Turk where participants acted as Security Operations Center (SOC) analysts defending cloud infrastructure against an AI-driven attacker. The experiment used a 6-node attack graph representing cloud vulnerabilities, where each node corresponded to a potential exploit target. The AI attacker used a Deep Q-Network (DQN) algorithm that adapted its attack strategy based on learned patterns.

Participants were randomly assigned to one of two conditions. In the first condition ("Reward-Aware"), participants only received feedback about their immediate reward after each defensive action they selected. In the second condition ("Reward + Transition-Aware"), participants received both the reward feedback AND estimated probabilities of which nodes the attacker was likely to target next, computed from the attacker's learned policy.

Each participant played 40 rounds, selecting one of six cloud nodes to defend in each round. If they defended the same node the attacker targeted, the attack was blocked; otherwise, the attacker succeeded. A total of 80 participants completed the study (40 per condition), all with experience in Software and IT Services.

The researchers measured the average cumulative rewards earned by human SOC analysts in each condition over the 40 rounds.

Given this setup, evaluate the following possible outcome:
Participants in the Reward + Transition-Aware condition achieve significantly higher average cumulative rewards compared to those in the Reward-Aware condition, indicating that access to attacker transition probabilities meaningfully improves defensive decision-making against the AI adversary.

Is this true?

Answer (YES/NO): NO